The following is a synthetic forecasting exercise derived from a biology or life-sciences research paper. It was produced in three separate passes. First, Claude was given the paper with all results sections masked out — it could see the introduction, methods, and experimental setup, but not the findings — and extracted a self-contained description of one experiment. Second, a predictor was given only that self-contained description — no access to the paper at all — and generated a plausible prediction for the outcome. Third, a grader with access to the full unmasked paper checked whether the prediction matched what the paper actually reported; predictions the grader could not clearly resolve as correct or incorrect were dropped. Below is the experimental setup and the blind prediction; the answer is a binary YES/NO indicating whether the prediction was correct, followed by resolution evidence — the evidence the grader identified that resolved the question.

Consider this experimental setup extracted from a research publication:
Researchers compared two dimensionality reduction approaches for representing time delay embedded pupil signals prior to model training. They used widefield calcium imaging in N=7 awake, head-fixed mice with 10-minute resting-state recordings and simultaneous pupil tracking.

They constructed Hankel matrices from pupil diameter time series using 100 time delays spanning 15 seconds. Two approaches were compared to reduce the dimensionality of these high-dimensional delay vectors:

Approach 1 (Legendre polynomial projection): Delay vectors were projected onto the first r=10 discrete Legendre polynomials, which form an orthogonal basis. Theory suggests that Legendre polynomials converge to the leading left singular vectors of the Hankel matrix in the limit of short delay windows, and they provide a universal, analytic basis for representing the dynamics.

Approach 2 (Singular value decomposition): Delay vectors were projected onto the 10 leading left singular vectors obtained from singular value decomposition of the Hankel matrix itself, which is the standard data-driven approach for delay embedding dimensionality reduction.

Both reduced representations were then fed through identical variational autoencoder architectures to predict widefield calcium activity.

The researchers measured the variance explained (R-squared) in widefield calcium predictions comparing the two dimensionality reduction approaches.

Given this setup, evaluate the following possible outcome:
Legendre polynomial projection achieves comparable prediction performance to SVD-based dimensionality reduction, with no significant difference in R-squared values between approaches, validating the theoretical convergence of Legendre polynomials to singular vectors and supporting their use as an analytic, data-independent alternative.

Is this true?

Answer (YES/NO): NO